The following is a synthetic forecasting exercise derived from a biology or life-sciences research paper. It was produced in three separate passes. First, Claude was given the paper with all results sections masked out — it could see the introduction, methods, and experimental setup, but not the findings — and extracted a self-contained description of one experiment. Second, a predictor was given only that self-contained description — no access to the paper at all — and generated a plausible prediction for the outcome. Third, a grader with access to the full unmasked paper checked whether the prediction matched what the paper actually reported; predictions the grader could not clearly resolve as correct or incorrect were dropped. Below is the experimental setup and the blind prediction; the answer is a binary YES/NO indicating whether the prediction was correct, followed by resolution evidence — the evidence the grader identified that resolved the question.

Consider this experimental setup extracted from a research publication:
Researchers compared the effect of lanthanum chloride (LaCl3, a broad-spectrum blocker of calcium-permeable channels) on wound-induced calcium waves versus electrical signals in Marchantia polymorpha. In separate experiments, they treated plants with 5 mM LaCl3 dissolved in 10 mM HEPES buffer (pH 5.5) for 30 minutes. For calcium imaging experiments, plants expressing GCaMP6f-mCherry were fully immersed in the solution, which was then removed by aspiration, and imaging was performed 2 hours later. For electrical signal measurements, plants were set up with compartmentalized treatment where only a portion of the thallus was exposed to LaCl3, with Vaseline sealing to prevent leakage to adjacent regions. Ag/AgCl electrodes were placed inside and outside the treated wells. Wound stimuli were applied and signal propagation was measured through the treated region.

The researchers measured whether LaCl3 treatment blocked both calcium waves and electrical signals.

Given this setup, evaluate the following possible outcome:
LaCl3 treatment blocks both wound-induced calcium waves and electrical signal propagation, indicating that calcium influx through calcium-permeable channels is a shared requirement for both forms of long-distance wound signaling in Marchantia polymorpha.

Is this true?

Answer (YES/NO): YES